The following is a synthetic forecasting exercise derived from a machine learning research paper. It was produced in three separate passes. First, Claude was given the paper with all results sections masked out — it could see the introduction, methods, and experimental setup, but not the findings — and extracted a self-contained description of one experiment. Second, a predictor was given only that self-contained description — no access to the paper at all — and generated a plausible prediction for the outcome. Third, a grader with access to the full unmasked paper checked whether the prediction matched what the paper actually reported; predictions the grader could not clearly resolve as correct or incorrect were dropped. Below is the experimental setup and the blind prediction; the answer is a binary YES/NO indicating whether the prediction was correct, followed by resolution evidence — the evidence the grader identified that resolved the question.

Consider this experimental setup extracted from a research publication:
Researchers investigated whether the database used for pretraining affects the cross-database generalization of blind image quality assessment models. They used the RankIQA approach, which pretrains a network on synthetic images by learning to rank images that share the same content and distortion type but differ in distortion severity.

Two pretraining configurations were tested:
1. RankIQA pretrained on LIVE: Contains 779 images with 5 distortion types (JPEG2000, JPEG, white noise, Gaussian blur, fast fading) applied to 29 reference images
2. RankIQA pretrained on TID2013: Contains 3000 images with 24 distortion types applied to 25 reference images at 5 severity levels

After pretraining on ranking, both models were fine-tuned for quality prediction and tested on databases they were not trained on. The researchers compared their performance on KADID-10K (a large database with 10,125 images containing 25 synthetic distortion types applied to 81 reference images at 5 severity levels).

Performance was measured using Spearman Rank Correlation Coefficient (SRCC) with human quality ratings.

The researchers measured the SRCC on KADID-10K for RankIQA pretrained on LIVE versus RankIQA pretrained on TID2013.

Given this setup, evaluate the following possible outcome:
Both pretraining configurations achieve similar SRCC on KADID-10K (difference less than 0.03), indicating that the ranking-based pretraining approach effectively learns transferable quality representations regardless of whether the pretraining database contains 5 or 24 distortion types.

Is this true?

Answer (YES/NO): NO